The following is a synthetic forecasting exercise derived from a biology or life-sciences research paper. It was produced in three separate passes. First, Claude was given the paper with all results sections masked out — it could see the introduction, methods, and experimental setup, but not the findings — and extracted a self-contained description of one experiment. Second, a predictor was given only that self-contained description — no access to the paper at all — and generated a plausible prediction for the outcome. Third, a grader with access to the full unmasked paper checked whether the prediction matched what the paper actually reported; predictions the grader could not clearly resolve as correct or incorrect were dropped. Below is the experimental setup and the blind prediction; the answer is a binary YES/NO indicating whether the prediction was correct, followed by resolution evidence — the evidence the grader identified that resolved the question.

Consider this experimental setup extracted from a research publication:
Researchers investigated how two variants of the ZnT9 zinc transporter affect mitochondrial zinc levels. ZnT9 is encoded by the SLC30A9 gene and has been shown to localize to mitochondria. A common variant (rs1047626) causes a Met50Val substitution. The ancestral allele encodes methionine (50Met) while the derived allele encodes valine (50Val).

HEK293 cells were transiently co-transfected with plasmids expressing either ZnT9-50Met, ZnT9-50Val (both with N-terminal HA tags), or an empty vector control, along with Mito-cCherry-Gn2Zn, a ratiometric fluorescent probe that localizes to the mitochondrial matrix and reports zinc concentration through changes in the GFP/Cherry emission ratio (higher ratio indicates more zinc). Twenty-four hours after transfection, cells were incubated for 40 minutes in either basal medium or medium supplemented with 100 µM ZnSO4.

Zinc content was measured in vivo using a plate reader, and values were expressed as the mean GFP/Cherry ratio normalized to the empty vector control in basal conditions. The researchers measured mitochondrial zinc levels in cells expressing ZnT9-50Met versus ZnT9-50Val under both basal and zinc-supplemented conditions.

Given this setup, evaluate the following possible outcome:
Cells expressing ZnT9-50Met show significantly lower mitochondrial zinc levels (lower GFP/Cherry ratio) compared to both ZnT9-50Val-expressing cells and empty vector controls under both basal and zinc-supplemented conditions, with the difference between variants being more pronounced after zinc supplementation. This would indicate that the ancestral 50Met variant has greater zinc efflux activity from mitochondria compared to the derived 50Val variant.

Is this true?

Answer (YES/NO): NO